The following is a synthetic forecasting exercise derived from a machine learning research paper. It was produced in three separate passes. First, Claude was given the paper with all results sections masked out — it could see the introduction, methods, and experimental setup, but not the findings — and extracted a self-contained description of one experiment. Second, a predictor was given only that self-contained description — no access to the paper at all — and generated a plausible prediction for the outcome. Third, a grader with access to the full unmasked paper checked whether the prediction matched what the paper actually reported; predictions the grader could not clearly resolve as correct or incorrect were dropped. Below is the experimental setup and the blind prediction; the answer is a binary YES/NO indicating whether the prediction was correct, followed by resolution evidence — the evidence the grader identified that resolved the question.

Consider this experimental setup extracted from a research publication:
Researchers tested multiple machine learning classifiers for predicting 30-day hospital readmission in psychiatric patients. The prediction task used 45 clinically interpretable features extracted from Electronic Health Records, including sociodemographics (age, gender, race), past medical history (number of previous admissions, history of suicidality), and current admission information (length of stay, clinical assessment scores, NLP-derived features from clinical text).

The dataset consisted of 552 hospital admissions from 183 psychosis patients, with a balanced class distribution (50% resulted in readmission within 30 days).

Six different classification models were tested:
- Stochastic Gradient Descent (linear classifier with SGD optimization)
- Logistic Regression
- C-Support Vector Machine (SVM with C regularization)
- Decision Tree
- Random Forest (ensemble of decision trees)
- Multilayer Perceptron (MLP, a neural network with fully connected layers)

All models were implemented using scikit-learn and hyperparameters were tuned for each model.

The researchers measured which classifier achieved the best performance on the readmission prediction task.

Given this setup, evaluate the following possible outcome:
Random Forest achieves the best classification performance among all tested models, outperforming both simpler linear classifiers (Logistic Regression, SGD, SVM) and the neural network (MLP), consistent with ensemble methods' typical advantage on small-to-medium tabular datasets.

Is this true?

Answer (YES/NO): YES